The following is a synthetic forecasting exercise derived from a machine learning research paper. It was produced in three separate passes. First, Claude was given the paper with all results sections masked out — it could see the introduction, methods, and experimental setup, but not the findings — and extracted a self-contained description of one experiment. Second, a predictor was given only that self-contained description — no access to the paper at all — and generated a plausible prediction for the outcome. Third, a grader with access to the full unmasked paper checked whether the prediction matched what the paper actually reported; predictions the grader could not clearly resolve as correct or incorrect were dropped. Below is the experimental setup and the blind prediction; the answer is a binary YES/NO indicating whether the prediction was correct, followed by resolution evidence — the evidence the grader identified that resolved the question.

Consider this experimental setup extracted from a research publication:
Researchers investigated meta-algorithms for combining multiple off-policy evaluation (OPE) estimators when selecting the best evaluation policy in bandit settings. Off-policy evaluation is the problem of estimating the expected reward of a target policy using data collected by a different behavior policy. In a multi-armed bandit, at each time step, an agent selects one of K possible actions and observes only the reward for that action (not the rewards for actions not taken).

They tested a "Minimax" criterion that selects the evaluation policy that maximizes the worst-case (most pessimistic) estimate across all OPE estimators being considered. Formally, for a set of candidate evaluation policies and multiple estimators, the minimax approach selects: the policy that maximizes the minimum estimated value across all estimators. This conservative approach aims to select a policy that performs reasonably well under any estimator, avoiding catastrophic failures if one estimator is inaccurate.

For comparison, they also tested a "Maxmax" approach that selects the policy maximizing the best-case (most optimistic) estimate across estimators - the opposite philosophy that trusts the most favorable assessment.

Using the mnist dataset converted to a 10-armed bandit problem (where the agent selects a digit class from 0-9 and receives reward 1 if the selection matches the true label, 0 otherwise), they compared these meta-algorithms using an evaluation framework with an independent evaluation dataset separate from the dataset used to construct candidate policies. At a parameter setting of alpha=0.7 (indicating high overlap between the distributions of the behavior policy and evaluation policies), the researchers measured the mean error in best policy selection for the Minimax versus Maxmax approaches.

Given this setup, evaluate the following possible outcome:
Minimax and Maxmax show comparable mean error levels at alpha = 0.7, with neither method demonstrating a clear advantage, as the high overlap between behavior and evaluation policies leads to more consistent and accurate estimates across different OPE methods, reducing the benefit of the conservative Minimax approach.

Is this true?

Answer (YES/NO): NO